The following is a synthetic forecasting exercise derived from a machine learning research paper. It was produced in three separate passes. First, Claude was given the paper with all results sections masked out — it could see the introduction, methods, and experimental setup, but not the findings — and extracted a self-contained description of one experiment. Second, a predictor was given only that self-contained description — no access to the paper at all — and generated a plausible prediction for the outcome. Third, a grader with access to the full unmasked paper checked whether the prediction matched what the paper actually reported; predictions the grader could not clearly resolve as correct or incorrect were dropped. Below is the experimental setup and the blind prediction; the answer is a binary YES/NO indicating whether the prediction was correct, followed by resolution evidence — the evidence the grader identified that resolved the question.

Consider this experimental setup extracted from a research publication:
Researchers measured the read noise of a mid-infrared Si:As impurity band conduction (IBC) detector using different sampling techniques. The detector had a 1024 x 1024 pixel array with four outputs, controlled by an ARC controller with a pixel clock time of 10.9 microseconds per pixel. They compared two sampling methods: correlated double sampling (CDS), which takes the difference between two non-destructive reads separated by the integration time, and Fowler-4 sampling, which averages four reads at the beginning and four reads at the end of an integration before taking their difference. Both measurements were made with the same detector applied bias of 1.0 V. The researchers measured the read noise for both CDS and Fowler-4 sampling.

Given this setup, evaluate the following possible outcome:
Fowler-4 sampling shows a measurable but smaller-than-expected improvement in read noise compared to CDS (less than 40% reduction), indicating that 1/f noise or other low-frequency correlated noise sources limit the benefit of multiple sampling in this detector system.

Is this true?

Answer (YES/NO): NO